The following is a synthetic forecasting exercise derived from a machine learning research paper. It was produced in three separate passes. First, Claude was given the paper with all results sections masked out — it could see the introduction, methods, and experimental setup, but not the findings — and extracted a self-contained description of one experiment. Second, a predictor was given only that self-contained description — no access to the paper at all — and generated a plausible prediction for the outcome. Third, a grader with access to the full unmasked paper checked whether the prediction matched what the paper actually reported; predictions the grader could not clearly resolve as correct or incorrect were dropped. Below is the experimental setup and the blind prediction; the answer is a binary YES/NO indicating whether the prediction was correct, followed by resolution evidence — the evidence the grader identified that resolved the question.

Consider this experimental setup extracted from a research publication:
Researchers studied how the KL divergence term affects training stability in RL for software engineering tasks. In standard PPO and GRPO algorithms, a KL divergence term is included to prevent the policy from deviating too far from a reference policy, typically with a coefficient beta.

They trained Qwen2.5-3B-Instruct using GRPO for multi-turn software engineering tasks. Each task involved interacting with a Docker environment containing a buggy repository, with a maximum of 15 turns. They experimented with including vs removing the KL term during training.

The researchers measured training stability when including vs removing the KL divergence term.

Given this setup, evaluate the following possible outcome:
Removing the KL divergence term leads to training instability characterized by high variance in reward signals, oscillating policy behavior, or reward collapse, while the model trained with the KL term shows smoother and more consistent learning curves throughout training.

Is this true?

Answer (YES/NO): NO